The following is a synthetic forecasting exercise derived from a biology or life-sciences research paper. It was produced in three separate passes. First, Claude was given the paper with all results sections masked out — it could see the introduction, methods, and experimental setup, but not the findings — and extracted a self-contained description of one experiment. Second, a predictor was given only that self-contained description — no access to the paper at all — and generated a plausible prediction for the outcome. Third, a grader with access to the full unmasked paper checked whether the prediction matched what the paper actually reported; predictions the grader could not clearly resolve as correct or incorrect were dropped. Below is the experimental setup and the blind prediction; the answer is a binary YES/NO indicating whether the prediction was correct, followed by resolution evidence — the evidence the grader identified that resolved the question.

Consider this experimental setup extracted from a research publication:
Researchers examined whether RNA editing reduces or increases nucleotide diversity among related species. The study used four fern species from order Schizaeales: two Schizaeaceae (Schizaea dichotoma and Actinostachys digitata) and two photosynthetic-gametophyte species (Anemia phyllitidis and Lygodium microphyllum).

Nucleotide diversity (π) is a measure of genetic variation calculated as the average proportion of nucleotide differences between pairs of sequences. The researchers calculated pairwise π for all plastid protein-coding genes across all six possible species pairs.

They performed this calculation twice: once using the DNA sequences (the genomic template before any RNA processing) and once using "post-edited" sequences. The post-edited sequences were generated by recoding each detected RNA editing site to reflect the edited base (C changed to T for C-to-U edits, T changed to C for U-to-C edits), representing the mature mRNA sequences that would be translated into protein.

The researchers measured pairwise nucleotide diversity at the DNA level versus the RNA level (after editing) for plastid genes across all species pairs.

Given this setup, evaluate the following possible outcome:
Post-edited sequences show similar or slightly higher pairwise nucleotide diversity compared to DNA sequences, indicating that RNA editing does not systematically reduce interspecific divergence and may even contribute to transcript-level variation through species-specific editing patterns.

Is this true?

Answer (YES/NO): NO